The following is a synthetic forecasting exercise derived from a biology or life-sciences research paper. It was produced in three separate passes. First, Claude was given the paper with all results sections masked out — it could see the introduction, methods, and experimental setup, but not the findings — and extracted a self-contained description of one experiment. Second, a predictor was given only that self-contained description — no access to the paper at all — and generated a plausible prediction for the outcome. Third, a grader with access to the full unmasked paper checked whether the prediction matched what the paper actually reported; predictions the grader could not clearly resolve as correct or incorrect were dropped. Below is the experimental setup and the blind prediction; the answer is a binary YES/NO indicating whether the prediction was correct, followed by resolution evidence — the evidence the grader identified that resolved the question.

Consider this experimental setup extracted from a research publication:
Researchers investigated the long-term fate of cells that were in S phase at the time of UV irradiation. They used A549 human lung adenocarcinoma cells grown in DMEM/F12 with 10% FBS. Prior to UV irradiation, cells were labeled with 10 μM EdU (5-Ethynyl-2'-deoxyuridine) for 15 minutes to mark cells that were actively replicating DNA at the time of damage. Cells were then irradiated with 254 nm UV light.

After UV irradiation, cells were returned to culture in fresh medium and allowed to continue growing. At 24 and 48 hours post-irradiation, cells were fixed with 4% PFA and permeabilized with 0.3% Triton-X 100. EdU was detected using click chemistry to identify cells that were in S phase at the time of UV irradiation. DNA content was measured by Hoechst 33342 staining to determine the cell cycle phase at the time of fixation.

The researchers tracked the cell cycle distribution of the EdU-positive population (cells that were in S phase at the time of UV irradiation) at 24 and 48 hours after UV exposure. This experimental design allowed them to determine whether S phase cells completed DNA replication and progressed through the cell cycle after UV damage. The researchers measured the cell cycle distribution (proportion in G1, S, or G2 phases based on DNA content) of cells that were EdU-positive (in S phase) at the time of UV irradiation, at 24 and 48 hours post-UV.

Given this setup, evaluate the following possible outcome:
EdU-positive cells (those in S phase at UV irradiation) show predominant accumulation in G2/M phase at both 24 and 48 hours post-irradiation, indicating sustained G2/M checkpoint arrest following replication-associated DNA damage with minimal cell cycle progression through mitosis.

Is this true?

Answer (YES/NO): YES